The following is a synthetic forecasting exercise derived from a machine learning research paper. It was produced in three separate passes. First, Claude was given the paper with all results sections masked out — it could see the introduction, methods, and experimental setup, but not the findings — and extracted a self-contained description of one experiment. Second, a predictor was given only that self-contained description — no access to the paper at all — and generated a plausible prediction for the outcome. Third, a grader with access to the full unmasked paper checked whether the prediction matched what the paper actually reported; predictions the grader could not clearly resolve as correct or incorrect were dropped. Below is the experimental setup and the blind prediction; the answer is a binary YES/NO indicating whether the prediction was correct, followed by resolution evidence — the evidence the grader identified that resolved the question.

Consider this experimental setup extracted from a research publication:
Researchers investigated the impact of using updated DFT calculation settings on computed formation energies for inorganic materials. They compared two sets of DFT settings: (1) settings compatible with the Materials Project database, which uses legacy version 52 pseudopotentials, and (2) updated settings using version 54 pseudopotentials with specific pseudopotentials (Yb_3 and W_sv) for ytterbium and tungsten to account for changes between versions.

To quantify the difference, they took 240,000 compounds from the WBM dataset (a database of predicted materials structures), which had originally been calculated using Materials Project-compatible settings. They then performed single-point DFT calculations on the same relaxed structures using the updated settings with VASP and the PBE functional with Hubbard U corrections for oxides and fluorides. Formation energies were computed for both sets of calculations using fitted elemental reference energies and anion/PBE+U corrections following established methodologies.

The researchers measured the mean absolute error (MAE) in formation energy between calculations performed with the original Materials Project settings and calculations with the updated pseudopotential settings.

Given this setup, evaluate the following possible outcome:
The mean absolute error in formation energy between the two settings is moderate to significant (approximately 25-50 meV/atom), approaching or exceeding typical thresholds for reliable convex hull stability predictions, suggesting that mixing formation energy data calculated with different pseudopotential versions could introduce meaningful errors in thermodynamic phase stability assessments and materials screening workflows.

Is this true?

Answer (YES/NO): NO